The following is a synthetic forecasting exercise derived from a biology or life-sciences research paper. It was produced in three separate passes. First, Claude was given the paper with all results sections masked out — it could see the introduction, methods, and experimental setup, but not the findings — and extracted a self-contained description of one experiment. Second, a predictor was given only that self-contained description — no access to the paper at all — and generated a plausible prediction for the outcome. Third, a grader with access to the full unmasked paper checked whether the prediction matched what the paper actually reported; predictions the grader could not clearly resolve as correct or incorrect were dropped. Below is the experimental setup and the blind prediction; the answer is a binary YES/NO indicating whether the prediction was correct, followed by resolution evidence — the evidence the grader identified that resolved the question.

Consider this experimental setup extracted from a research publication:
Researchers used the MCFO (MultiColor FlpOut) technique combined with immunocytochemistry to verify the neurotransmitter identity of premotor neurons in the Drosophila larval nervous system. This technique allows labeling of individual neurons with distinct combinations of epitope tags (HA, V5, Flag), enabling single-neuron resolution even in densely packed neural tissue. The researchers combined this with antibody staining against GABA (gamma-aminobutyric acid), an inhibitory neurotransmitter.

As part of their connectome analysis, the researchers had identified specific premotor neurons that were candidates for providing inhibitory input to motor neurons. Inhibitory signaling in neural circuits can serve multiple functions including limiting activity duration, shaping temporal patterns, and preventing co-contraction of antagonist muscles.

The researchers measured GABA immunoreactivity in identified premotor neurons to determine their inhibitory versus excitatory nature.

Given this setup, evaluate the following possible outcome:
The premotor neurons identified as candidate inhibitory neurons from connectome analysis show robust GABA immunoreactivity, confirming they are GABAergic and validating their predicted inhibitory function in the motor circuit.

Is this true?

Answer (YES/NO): NO